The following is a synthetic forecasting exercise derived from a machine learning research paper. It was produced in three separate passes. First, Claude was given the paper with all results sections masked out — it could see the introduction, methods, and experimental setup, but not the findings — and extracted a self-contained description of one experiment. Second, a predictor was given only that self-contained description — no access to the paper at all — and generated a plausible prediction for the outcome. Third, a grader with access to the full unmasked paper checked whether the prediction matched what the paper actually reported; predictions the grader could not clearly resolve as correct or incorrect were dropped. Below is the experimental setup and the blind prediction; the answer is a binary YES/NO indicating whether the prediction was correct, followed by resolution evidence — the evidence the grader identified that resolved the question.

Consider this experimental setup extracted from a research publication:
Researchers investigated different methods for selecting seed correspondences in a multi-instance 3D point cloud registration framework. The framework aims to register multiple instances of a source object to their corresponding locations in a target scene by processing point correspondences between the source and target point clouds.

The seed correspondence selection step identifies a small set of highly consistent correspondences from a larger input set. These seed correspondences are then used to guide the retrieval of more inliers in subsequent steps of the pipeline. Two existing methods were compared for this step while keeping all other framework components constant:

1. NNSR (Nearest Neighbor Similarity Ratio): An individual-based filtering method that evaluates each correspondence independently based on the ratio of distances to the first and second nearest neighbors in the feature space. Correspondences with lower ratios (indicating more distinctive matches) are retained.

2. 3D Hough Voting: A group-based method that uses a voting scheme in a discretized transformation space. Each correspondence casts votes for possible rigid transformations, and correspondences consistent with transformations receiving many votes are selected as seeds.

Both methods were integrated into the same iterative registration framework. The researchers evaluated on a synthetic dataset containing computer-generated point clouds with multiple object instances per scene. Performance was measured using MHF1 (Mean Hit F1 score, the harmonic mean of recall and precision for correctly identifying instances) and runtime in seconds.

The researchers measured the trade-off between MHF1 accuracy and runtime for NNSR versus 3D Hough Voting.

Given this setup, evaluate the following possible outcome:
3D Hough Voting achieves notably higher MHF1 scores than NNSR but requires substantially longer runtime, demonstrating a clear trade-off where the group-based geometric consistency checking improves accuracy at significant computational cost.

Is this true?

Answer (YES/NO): YES